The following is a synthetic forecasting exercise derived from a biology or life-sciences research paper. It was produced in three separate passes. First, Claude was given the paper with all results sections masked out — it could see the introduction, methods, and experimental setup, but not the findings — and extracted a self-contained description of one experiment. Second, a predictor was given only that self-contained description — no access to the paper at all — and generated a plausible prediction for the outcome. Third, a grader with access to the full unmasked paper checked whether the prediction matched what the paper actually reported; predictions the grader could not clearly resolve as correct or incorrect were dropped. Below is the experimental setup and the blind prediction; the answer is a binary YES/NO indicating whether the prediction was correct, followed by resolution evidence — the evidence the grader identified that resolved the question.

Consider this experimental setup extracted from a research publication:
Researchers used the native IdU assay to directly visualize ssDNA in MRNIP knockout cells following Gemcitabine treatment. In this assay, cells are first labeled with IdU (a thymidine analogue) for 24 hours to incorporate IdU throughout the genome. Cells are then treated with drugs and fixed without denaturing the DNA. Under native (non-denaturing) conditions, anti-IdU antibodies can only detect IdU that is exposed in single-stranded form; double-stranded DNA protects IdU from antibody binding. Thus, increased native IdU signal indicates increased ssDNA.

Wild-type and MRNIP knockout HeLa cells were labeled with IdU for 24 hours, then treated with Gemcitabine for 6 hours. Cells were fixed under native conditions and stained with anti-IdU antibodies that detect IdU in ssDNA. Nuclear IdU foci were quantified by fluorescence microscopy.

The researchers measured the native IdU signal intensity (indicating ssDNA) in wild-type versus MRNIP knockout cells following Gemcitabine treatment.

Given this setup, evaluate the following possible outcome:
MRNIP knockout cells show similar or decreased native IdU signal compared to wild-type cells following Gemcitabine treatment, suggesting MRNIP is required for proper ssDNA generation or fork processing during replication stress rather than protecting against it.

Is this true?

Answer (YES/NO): YES